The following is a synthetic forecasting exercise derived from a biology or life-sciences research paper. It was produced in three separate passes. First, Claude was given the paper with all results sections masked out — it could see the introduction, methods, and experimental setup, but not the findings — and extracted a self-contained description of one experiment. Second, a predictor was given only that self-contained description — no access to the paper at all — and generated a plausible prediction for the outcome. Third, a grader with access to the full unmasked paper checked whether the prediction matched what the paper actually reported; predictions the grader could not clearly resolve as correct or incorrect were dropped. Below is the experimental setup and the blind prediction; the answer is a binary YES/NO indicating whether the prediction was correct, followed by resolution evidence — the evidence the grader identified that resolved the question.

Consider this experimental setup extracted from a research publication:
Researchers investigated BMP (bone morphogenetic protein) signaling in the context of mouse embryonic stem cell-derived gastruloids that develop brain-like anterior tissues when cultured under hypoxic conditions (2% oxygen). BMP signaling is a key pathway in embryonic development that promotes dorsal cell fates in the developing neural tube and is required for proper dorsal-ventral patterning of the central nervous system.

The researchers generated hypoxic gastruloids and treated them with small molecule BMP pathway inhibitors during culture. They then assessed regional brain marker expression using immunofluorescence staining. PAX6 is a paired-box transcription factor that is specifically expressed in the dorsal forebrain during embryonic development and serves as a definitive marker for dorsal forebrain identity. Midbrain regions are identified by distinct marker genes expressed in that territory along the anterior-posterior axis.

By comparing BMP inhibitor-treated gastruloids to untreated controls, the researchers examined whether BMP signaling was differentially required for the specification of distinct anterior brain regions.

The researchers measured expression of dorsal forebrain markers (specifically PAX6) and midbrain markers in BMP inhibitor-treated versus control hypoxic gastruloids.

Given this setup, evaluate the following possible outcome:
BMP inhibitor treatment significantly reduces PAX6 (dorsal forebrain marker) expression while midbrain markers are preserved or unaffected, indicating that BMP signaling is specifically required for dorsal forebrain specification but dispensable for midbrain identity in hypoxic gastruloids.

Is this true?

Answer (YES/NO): YES